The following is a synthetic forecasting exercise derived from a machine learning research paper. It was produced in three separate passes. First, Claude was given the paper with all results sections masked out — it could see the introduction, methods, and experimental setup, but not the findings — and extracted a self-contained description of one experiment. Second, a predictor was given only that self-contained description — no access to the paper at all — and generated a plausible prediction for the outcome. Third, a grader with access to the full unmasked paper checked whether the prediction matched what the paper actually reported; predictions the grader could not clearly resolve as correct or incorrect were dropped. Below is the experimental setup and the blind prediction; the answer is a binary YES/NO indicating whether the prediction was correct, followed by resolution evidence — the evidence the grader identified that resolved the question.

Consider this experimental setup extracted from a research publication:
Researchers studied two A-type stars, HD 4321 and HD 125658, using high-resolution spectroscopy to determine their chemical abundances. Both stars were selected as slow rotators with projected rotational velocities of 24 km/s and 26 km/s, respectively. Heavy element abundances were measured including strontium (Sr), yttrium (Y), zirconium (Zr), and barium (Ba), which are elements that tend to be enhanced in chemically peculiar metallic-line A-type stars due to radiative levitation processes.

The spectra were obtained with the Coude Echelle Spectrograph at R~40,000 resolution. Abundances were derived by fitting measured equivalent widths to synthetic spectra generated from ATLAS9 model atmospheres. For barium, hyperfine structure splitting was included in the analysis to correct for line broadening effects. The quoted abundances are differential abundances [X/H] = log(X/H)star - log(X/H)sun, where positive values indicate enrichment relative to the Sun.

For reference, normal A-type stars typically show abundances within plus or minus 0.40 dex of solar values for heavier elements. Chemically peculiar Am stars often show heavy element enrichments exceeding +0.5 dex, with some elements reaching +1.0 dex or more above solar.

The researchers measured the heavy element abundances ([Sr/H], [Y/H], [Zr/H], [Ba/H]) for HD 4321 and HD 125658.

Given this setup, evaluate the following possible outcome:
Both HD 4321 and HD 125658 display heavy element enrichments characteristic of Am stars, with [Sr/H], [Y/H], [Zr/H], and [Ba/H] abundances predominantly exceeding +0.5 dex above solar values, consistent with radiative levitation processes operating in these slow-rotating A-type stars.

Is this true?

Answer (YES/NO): NO